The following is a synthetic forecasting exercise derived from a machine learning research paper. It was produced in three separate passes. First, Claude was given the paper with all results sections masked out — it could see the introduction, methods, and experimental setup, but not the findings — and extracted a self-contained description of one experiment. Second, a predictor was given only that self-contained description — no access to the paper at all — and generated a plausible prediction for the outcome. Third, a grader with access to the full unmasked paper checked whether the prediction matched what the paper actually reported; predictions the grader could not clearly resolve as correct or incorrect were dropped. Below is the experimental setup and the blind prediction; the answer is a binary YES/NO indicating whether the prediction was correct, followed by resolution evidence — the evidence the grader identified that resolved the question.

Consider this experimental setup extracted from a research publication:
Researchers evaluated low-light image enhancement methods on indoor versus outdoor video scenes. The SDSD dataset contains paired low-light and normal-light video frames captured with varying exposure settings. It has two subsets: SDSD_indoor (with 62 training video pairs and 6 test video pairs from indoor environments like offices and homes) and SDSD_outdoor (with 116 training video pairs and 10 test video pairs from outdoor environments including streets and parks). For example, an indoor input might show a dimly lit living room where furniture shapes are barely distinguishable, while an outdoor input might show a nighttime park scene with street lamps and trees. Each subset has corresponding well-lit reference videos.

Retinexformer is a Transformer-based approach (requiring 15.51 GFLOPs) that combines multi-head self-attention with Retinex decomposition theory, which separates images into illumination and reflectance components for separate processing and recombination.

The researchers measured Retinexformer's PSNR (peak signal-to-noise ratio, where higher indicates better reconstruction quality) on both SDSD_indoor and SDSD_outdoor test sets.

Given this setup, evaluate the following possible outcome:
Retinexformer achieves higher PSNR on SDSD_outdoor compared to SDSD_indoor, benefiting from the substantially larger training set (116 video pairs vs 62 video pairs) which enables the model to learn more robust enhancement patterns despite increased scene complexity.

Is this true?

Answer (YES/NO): NO